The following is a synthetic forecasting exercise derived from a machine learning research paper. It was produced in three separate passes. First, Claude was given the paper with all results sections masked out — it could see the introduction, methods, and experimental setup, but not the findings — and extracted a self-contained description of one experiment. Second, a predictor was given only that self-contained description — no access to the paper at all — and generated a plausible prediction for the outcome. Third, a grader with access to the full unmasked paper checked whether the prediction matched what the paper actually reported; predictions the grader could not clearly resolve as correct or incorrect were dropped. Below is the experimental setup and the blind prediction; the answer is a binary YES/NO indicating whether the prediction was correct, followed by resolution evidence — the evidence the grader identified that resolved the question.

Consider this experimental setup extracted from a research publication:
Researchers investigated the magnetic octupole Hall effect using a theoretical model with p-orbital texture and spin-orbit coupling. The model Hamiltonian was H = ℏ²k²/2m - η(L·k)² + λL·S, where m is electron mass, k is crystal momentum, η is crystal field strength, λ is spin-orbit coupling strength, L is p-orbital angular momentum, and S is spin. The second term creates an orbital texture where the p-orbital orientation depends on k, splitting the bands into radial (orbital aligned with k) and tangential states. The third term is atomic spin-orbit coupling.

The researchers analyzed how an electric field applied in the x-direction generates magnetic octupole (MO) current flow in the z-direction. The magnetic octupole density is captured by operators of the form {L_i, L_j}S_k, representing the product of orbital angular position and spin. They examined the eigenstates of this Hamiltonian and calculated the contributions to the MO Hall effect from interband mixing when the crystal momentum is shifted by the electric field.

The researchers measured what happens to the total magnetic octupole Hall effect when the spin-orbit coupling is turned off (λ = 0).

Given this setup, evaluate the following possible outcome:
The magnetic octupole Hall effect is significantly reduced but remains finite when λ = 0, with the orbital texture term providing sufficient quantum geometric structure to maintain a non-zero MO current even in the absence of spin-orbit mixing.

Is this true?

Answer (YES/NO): NO